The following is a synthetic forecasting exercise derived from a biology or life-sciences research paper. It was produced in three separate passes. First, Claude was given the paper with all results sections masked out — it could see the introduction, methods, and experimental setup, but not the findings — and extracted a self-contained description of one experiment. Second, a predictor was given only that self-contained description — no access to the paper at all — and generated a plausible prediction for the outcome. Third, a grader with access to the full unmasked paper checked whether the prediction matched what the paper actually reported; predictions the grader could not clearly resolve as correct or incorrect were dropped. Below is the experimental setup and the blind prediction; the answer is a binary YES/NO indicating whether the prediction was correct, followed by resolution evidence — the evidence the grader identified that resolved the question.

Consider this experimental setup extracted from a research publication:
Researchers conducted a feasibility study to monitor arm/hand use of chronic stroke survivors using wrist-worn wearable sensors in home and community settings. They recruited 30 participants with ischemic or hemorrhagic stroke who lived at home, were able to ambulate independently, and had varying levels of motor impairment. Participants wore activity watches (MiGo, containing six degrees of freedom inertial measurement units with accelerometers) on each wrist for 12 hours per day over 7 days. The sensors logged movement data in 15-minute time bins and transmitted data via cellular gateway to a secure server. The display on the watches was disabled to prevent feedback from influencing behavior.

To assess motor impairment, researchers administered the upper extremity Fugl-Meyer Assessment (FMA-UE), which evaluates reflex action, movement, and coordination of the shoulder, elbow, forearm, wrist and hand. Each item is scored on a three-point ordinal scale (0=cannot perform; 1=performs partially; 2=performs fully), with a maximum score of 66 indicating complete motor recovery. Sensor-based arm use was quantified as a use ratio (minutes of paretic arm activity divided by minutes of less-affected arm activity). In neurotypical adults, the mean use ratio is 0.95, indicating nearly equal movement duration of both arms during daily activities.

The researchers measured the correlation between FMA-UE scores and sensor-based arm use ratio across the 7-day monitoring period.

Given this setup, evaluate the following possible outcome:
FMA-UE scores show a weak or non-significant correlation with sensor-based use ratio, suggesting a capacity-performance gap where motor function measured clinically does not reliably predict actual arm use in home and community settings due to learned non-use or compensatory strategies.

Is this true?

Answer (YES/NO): NO